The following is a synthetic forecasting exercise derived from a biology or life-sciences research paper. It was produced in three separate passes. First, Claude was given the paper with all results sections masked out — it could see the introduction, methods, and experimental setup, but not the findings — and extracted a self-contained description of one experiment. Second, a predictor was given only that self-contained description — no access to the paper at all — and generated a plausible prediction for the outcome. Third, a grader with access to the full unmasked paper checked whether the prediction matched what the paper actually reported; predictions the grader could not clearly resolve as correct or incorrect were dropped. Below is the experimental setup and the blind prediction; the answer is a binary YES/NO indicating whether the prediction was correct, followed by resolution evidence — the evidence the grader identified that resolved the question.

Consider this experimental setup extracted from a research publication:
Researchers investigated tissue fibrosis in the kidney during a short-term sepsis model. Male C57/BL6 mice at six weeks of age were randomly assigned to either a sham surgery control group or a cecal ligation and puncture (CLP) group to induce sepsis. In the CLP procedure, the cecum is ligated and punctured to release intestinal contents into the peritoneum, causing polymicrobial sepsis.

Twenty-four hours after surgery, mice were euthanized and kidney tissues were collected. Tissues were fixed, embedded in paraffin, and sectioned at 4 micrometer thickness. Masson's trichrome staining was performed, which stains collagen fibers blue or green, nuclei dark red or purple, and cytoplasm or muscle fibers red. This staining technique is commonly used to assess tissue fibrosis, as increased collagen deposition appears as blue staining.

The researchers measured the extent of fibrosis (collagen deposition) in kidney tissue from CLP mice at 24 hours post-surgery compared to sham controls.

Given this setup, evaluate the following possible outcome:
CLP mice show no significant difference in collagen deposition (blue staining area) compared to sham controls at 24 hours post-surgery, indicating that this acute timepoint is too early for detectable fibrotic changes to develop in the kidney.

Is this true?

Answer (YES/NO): NO